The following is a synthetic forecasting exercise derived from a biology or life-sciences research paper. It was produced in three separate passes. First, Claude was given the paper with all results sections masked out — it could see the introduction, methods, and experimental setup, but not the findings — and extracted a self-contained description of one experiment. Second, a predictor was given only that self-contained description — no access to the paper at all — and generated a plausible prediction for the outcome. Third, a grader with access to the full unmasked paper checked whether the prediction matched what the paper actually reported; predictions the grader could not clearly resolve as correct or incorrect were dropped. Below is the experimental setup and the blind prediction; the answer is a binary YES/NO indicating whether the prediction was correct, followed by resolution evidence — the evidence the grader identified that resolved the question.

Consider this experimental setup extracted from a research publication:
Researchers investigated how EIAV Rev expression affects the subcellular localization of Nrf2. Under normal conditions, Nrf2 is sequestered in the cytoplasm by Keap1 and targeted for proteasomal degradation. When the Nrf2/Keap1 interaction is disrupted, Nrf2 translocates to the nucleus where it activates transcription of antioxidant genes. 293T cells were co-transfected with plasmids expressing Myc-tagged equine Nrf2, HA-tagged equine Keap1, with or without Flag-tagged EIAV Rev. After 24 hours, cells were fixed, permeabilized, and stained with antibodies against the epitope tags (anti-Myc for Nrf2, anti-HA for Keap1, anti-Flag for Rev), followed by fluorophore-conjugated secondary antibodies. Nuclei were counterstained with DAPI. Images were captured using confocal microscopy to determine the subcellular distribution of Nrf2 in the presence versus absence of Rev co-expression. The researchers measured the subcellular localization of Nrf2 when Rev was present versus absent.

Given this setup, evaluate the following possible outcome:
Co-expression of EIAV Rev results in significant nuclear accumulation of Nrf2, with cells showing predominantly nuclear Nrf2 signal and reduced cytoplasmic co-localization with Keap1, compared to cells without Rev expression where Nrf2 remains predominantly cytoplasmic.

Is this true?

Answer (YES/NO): YES